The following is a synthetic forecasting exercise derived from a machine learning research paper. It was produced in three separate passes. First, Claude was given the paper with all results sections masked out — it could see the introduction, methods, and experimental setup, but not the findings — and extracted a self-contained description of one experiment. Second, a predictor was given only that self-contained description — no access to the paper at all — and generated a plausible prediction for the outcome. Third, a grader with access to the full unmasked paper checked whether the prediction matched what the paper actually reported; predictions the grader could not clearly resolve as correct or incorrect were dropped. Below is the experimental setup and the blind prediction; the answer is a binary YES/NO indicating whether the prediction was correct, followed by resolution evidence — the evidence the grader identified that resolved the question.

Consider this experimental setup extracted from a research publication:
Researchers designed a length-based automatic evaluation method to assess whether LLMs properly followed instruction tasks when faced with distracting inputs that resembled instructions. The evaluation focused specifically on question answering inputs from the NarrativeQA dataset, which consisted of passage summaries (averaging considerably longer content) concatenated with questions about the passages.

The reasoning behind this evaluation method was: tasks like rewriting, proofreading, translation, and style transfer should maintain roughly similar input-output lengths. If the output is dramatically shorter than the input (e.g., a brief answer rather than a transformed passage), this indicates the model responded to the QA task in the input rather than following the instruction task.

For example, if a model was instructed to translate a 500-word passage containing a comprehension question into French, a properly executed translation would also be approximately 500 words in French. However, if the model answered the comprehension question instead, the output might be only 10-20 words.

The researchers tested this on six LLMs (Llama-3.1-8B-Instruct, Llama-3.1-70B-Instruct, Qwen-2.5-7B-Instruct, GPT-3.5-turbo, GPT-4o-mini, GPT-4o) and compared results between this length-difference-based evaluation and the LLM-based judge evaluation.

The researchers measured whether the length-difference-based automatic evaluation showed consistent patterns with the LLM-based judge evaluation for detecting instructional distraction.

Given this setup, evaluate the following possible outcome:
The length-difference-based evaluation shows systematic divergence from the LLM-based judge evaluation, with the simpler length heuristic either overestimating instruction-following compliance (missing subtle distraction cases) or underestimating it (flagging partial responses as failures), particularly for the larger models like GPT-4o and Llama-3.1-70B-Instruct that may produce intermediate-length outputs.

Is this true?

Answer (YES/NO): NO